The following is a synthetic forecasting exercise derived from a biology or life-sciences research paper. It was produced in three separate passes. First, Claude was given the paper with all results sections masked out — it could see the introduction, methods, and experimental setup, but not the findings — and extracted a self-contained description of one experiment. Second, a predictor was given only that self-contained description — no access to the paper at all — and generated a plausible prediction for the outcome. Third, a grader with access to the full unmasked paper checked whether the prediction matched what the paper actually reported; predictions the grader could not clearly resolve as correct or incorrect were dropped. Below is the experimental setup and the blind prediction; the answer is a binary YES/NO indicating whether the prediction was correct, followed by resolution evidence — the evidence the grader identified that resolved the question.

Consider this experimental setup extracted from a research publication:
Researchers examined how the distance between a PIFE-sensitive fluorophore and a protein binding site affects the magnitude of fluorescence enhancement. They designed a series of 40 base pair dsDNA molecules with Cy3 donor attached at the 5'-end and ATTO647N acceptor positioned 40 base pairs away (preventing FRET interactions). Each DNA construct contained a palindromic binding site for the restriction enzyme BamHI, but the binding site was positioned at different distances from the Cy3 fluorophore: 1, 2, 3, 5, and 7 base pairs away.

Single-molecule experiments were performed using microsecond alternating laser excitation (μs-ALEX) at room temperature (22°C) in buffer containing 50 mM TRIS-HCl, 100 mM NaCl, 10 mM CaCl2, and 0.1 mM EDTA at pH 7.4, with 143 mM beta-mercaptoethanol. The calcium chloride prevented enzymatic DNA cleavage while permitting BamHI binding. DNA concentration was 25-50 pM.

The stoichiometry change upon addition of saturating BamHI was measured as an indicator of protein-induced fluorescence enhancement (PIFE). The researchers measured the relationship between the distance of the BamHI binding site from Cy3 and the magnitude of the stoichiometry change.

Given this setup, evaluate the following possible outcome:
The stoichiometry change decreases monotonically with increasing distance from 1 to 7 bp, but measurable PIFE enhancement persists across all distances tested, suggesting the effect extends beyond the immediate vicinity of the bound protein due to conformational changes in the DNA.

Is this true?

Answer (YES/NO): NO